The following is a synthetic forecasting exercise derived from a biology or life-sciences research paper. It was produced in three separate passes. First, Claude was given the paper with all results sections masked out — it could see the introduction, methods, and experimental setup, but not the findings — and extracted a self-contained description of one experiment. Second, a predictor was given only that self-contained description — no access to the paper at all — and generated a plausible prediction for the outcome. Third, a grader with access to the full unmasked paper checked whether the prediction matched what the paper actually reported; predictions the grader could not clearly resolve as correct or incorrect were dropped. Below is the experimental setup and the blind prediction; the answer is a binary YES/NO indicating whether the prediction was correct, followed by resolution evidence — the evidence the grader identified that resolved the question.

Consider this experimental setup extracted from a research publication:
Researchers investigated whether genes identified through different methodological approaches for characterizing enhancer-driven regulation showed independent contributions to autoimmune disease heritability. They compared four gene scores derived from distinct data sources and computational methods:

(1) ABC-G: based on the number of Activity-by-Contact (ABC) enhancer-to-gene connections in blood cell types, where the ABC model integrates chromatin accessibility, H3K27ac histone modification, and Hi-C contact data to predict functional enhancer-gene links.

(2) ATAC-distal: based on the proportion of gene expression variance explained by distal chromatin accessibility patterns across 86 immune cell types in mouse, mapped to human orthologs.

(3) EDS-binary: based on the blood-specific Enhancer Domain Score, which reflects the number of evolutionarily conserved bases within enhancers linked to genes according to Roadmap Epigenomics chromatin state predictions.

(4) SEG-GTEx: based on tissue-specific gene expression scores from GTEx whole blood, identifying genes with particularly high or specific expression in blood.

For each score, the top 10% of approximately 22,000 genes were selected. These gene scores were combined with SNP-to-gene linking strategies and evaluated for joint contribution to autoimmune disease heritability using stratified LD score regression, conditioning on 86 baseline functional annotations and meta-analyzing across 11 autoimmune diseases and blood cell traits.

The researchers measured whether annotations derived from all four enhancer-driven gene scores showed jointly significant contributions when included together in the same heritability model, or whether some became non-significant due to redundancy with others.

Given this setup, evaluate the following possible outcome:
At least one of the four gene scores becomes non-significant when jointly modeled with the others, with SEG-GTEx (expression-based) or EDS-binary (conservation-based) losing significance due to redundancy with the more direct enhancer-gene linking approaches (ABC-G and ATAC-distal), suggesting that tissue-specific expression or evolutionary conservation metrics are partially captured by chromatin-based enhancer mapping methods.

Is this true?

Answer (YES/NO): NO